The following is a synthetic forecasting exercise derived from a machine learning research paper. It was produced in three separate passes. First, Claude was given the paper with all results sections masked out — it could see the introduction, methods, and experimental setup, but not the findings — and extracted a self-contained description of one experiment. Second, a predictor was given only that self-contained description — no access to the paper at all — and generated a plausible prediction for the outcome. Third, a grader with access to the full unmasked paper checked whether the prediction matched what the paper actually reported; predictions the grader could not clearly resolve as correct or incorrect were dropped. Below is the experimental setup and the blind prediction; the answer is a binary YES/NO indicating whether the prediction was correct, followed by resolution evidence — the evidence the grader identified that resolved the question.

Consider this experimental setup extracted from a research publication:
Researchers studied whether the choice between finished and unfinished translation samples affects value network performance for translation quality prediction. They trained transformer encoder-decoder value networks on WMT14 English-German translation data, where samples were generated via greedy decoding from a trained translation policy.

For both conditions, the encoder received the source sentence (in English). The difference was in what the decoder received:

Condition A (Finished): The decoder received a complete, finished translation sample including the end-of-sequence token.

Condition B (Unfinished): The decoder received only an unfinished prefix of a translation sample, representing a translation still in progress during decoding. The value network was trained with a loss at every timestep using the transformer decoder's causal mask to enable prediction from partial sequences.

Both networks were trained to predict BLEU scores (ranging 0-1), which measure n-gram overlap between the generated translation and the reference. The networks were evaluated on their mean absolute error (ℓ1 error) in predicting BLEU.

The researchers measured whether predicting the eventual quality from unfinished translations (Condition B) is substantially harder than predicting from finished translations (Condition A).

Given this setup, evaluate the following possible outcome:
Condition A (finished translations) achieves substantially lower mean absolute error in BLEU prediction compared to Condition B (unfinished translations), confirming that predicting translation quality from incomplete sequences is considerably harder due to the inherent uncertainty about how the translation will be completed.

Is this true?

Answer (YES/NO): NO